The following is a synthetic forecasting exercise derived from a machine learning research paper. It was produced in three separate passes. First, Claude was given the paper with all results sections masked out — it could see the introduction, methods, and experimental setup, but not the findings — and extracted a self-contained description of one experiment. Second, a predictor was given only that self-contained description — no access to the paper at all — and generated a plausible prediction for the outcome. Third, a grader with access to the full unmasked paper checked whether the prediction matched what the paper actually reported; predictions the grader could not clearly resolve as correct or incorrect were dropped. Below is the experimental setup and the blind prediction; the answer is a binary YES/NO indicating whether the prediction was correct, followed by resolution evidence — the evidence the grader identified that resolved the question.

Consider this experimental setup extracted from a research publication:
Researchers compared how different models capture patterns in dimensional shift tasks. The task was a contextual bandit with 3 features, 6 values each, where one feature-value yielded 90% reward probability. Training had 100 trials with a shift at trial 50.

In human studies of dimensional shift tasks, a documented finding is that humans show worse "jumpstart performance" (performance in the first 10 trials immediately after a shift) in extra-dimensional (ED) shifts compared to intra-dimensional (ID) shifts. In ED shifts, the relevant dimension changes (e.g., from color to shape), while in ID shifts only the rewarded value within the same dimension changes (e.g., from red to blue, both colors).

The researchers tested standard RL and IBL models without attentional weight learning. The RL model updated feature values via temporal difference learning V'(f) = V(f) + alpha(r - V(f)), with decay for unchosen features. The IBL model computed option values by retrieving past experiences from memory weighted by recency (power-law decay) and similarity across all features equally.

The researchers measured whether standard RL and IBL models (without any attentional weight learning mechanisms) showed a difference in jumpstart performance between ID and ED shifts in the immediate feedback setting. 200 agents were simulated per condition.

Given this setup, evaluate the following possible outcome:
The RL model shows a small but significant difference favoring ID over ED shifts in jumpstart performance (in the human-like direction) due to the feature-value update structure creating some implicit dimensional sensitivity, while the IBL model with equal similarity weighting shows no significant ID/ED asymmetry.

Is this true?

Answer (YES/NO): NO